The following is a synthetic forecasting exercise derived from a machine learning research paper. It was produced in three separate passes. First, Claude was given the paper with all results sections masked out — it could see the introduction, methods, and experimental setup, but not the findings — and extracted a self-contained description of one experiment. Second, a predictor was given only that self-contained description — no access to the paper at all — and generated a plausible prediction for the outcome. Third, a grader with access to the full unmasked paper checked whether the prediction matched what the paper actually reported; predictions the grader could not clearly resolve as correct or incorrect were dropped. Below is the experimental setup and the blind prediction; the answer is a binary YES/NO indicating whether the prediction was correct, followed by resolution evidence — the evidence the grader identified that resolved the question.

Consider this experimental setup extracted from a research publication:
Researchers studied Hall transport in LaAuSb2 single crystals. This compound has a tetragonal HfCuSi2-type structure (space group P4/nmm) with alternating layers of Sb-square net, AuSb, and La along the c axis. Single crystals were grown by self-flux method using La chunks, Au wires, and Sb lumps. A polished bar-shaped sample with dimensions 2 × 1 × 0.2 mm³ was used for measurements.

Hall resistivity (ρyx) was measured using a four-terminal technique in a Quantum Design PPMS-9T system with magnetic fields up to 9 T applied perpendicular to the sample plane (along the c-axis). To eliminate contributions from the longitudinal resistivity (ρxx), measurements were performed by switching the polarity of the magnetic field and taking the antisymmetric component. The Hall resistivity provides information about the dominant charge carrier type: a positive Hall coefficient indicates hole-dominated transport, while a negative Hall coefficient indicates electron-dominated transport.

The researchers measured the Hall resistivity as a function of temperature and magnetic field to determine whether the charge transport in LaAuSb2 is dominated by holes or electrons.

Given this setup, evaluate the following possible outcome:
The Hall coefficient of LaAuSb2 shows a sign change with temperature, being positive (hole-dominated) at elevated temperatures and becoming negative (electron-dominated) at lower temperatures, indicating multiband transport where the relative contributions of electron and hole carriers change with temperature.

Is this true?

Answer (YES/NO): NO